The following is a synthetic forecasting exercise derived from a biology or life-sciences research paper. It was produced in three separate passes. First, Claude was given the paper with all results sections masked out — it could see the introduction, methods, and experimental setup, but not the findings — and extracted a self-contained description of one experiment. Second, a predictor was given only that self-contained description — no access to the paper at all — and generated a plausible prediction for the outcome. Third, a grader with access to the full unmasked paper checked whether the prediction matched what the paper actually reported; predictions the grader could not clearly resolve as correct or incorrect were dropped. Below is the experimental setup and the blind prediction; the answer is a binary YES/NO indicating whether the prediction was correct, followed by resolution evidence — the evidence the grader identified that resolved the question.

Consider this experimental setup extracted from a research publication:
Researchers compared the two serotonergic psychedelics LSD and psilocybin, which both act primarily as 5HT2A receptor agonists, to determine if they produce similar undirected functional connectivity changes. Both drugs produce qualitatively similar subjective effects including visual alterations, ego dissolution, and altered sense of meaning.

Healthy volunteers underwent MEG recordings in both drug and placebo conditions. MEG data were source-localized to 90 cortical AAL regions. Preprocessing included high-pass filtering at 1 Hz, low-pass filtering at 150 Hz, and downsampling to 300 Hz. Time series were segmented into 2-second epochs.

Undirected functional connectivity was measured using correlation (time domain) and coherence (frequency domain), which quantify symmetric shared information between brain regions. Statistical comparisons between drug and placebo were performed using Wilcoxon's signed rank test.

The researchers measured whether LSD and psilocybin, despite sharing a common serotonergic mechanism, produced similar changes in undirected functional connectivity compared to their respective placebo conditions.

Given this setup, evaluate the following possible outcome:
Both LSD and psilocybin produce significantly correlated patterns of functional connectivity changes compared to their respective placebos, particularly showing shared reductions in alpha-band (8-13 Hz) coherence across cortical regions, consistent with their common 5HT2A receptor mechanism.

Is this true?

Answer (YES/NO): NO